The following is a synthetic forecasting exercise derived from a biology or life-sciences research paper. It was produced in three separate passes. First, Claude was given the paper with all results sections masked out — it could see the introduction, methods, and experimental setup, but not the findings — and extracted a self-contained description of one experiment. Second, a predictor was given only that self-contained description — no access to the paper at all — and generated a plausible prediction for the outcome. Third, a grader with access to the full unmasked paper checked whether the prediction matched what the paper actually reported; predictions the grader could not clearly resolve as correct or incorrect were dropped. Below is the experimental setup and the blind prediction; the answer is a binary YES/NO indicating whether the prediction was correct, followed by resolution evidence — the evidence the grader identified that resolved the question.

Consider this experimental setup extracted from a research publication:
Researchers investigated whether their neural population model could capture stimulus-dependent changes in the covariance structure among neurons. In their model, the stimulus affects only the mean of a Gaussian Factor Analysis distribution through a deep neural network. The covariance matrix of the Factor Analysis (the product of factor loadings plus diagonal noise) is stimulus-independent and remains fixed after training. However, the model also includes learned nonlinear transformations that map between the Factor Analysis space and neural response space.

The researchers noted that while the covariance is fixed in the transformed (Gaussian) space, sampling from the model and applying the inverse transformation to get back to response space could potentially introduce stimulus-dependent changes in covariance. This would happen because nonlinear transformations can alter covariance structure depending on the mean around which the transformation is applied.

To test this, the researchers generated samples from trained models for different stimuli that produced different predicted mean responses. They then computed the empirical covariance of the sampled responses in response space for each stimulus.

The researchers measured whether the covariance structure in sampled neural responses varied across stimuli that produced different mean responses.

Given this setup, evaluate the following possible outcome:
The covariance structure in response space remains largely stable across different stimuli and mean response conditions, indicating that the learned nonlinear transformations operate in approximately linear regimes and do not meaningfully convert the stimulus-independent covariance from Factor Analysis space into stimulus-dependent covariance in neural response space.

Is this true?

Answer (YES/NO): NO